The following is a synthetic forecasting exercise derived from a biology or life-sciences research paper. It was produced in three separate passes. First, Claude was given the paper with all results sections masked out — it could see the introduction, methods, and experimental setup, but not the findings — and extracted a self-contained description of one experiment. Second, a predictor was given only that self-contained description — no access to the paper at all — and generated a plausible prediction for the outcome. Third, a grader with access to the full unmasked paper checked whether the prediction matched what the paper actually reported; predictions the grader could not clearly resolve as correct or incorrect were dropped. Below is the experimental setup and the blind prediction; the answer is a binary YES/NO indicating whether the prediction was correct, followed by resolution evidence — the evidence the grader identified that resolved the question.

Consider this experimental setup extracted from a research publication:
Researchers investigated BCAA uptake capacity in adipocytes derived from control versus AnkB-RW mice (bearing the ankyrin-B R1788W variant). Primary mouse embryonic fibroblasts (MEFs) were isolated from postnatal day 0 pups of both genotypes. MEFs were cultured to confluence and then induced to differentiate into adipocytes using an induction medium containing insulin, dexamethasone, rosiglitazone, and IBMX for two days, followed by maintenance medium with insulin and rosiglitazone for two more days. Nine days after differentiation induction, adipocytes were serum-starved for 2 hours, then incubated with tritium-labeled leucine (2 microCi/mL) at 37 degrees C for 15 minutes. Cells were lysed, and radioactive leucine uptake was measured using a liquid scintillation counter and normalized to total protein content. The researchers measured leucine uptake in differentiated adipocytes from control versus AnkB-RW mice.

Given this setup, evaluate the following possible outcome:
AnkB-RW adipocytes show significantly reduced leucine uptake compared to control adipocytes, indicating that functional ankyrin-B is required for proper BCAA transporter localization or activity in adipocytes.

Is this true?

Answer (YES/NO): YES